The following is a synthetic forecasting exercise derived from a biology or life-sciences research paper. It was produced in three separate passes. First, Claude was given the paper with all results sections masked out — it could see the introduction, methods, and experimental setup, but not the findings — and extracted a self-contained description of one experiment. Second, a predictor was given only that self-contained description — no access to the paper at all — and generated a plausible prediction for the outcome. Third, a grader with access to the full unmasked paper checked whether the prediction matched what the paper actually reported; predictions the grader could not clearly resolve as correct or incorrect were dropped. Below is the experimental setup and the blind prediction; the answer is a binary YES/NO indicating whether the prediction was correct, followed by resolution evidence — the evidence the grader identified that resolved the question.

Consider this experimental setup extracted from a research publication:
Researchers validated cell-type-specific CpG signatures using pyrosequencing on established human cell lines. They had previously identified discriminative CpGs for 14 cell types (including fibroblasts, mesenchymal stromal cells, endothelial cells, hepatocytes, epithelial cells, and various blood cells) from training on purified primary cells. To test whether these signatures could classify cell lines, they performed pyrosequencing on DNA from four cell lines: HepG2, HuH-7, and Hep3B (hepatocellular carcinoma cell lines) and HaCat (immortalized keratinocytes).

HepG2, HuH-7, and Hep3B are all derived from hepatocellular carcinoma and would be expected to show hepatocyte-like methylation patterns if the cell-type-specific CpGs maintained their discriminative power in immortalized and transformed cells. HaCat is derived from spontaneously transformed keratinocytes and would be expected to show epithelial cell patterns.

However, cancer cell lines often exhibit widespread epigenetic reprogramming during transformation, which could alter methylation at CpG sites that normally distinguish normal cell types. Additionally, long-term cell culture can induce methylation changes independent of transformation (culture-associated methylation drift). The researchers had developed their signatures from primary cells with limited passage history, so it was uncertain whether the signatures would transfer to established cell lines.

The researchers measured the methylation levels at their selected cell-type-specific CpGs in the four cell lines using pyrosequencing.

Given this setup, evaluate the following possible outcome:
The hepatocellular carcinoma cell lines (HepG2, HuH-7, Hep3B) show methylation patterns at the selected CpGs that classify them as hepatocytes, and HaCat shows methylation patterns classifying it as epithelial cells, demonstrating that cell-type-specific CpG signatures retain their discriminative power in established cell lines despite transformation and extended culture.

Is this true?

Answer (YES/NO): NO